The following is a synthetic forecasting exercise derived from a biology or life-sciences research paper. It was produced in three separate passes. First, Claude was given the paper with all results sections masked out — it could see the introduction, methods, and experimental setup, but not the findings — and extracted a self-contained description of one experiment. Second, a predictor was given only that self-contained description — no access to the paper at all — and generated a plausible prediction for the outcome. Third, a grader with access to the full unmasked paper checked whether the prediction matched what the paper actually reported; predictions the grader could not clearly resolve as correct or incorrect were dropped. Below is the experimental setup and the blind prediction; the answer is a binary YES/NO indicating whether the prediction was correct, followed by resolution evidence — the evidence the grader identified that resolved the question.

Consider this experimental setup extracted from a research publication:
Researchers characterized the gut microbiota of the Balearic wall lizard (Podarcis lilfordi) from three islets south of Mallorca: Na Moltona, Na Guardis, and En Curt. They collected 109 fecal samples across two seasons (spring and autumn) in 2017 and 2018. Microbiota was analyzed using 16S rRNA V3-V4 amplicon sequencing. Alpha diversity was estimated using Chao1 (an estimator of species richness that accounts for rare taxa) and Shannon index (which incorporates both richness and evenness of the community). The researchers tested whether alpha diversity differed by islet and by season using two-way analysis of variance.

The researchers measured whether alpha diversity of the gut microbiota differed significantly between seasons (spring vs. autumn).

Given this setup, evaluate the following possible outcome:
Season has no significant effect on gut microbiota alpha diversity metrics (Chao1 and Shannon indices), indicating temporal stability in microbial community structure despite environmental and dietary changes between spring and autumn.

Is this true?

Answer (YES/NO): NO